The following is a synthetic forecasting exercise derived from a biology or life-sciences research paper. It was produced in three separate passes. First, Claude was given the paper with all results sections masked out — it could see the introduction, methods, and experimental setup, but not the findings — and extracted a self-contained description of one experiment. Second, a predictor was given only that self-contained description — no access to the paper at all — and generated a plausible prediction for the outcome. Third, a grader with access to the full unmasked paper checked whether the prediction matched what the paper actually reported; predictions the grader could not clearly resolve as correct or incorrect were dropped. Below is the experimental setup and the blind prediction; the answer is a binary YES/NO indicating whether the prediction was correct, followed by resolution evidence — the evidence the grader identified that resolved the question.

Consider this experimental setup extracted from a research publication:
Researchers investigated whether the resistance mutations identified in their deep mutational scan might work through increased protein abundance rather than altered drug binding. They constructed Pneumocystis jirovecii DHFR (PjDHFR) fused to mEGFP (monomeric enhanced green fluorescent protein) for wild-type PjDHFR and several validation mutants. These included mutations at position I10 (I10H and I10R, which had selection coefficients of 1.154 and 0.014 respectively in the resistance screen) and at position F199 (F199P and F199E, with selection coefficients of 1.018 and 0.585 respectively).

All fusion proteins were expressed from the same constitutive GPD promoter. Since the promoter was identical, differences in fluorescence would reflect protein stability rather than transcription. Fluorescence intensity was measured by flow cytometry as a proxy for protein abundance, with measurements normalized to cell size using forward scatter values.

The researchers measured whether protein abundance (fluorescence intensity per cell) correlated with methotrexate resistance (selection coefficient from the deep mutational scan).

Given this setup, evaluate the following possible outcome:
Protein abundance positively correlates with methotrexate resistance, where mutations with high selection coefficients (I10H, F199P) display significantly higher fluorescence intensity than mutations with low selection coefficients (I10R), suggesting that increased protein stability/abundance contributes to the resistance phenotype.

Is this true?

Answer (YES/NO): NO